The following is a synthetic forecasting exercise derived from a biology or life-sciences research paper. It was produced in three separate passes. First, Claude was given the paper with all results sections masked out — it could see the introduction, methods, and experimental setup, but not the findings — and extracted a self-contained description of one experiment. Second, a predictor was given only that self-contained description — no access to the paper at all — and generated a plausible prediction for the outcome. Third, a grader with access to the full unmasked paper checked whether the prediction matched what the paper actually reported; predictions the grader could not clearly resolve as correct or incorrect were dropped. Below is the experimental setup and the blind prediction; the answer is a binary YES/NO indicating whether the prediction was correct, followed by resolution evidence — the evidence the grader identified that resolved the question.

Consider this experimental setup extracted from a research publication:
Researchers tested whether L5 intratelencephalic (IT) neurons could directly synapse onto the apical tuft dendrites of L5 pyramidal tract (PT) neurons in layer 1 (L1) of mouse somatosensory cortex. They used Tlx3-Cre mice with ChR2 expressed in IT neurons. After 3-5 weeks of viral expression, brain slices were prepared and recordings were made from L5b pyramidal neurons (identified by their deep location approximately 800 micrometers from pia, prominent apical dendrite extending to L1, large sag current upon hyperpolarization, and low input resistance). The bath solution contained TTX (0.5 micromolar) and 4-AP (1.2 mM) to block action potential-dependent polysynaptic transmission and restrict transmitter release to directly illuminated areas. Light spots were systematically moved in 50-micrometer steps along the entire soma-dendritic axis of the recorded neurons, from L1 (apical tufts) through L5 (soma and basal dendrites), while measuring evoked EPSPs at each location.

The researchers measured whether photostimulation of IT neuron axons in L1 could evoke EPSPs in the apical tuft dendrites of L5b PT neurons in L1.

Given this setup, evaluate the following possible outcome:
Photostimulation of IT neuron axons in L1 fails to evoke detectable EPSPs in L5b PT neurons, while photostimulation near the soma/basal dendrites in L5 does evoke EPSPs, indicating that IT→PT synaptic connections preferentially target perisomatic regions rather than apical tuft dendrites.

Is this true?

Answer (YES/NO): YES